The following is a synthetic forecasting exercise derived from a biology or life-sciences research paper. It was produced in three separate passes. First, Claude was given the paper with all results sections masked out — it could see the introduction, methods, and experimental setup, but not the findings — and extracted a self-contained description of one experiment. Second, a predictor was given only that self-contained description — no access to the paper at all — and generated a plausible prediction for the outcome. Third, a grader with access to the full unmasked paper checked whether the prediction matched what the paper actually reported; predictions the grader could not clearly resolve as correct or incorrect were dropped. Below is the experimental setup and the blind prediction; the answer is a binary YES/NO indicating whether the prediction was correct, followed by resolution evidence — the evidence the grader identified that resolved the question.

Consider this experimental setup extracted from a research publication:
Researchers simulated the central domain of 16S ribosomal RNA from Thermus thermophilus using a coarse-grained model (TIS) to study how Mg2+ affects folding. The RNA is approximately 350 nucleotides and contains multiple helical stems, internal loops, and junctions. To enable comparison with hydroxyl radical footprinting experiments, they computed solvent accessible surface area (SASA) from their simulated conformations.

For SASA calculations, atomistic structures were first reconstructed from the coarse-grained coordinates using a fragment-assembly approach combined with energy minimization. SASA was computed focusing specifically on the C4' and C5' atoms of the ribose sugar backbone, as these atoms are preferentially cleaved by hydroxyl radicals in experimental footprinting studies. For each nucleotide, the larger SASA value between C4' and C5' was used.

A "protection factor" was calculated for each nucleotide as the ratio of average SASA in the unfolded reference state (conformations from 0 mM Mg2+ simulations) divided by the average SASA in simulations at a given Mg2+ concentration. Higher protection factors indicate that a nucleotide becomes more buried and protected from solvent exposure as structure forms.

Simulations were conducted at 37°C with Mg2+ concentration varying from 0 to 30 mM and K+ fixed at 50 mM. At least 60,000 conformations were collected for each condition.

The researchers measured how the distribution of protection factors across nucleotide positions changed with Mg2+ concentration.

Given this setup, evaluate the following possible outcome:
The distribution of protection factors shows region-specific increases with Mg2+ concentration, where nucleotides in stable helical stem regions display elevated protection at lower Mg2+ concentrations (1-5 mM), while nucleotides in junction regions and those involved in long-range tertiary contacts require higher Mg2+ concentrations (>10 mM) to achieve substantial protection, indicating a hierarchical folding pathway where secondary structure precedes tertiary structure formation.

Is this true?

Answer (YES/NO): NO